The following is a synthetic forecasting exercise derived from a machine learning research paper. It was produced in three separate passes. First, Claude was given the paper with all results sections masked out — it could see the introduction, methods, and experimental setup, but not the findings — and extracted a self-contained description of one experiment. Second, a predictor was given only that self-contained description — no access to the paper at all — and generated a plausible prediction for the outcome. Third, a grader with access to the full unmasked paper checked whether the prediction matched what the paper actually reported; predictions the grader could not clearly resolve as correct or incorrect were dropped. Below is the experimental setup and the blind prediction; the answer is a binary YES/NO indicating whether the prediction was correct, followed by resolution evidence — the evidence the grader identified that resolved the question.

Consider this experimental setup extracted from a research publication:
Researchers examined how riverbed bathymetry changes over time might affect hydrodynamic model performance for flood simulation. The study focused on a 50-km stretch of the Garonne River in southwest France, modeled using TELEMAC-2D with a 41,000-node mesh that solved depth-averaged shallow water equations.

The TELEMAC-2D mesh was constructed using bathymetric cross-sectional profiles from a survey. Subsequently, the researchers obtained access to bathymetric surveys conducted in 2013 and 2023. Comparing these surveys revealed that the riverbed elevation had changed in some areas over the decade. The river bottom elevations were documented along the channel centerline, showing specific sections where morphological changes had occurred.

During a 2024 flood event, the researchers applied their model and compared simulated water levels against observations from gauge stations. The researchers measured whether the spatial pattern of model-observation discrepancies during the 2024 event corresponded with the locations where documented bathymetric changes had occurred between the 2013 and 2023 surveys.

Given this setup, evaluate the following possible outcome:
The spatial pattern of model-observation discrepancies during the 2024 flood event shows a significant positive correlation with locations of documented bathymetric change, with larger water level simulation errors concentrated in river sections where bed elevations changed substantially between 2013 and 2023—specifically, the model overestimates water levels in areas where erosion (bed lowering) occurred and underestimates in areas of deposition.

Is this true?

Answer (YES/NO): NO